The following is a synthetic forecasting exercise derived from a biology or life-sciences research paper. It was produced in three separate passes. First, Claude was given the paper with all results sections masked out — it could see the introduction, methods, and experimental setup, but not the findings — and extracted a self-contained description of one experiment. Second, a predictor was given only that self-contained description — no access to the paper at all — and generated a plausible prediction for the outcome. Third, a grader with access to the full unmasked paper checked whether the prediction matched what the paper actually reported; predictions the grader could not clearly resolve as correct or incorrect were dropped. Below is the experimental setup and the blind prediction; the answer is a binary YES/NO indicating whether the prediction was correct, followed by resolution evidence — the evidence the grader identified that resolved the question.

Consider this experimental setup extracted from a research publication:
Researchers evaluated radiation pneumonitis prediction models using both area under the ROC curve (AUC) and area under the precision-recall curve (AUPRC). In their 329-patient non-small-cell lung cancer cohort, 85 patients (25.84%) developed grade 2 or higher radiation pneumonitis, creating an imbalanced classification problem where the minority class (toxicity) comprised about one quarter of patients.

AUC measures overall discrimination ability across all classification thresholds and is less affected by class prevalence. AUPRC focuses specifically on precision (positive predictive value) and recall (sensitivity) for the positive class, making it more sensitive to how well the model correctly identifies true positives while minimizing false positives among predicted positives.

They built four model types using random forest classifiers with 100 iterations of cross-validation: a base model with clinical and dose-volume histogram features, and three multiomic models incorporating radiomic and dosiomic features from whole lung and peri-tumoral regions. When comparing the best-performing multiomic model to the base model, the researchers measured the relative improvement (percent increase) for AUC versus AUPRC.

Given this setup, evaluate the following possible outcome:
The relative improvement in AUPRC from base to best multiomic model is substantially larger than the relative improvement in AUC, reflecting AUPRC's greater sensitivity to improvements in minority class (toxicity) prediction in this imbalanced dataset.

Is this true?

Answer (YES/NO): YES